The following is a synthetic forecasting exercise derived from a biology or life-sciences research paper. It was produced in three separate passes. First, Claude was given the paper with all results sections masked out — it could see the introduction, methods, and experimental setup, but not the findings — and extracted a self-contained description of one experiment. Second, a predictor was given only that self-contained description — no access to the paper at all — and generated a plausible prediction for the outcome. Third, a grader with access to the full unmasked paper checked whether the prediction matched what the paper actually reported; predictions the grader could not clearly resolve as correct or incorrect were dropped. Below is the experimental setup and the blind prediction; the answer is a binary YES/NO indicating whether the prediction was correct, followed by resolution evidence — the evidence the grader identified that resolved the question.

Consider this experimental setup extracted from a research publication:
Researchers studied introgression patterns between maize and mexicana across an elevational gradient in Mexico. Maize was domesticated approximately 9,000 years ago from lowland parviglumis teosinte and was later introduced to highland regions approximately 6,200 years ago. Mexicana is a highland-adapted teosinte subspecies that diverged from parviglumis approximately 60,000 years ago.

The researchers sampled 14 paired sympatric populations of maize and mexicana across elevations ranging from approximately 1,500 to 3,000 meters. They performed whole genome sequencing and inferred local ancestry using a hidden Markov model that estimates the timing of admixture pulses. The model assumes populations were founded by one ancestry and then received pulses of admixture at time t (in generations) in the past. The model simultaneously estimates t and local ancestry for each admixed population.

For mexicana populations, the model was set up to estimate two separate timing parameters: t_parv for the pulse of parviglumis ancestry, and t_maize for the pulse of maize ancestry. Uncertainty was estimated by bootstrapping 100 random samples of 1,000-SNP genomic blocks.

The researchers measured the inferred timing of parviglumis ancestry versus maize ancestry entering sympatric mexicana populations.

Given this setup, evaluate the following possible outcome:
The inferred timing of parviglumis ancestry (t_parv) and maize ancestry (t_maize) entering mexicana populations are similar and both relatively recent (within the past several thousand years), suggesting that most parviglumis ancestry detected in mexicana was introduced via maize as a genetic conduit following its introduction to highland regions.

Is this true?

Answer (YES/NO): NO